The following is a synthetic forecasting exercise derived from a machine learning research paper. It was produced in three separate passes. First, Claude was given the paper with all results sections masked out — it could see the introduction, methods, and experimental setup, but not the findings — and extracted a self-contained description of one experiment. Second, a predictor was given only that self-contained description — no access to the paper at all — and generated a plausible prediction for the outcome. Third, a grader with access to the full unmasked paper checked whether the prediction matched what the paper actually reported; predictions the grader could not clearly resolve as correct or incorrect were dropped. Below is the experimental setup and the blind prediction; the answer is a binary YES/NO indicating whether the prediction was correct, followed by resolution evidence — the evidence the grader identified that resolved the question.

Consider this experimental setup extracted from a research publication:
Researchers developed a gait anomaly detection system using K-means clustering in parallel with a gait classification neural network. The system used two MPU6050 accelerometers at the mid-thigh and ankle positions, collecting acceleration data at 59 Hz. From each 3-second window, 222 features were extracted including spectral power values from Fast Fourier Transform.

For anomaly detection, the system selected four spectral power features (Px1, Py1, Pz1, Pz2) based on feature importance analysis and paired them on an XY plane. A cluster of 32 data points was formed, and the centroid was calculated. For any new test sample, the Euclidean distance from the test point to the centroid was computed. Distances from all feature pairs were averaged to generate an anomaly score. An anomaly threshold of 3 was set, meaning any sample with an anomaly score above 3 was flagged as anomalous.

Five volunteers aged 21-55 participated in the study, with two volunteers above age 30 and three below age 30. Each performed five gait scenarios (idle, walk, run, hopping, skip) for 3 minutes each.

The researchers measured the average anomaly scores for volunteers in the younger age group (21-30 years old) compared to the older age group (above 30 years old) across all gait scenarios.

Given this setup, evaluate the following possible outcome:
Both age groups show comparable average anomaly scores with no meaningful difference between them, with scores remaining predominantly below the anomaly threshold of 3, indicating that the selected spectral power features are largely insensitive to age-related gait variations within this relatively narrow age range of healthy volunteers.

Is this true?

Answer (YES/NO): NO